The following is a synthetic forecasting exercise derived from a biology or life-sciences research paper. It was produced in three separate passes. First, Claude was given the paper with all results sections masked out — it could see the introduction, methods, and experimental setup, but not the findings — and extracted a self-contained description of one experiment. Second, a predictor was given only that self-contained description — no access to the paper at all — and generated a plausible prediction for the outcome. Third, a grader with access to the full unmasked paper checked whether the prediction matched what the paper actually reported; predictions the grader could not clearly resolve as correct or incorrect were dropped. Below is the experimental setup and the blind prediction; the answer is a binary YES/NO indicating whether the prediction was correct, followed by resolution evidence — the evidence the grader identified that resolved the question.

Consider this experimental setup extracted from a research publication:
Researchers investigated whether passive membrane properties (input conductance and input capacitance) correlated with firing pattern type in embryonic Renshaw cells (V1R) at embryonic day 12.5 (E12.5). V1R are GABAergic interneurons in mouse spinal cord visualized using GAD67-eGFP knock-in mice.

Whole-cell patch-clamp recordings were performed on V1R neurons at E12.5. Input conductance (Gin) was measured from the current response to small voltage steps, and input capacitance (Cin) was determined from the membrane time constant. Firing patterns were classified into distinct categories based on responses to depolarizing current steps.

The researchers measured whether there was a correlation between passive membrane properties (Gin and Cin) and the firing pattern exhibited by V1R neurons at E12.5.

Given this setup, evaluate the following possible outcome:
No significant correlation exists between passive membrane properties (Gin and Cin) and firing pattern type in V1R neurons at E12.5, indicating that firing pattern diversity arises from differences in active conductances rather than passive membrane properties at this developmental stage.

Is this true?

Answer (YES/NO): YES